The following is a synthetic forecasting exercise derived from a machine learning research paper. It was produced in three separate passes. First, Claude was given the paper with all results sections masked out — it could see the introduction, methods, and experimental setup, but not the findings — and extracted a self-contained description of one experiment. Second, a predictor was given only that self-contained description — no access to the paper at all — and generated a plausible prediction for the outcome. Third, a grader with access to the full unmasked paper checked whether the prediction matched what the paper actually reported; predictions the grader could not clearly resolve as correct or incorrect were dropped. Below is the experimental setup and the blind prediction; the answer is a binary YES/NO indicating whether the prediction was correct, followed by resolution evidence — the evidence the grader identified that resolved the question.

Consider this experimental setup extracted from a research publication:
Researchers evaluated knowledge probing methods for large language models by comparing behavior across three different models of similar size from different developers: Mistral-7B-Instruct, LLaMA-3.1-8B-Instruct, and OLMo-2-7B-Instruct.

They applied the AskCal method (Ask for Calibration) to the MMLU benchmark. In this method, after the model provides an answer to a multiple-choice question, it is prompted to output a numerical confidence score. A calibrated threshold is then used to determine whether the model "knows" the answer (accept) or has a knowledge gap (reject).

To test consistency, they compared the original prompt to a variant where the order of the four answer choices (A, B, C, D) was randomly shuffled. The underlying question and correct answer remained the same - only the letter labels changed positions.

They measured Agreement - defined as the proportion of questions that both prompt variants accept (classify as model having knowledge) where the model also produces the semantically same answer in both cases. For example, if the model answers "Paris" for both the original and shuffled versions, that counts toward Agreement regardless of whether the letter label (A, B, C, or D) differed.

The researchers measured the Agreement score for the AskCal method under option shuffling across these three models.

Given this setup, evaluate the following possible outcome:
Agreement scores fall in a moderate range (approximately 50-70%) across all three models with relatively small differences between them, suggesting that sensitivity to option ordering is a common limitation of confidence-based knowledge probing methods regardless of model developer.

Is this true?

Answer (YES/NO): NO